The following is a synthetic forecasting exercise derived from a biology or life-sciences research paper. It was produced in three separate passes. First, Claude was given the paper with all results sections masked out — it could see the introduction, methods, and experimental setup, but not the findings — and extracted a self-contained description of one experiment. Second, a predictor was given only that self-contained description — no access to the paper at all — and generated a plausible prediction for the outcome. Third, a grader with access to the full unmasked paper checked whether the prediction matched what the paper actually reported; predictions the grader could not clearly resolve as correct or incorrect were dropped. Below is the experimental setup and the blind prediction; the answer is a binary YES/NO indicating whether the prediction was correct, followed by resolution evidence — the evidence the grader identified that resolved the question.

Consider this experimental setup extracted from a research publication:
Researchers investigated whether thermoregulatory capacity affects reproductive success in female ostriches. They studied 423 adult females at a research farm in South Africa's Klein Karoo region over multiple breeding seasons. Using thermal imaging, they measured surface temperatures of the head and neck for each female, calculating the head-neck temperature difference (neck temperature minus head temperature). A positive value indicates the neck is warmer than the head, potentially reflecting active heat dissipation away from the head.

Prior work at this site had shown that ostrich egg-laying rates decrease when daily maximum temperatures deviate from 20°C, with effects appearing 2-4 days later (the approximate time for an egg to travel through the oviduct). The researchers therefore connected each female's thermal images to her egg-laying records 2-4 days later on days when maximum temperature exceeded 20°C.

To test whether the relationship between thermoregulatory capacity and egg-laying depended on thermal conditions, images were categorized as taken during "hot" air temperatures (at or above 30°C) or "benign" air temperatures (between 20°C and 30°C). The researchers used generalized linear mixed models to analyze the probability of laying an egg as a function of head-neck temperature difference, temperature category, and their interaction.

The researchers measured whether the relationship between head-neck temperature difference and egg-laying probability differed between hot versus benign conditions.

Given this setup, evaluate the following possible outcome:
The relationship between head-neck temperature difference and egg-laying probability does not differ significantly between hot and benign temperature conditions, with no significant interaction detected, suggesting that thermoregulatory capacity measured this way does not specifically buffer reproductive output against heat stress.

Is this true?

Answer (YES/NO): NO